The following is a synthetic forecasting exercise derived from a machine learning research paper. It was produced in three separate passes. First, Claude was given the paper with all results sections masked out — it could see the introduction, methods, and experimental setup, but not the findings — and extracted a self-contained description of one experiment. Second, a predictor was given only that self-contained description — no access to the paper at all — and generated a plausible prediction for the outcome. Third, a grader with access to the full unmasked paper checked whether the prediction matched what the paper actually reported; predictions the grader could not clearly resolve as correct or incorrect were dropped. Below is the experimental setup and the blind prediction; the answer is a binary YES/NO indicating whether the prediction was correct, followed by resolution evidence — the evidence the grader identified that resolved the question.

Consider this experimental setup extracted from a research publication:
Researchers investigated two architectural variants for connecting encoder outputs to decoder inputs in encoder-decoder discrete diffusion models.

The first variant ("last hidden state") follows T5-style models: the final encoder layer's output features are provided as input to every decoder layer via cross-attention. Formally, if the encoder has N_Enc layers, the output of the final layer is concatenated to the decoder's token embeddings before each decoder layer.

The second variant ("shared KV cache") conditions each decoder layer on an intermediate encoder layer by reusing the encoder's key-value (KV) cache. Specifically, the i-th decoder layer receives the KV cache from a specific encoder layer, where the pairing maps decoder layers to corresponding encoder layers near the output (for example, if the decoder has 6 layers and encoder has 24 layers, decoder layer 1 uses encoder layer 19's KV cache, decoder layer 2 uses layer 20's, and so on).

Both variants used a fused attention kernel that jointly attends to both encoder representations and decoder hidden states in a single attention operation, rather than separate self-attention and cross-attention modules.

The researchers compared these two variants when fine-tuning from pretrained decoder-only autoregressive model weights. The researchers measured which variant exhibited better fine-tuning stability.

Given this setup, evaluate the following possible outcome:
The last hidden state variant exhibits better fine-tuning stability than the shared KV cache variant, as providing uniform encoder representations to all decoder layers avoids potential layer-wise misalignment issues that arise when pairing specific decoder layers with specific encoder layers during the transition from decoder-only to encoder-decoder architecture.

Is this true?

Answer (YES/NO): NO